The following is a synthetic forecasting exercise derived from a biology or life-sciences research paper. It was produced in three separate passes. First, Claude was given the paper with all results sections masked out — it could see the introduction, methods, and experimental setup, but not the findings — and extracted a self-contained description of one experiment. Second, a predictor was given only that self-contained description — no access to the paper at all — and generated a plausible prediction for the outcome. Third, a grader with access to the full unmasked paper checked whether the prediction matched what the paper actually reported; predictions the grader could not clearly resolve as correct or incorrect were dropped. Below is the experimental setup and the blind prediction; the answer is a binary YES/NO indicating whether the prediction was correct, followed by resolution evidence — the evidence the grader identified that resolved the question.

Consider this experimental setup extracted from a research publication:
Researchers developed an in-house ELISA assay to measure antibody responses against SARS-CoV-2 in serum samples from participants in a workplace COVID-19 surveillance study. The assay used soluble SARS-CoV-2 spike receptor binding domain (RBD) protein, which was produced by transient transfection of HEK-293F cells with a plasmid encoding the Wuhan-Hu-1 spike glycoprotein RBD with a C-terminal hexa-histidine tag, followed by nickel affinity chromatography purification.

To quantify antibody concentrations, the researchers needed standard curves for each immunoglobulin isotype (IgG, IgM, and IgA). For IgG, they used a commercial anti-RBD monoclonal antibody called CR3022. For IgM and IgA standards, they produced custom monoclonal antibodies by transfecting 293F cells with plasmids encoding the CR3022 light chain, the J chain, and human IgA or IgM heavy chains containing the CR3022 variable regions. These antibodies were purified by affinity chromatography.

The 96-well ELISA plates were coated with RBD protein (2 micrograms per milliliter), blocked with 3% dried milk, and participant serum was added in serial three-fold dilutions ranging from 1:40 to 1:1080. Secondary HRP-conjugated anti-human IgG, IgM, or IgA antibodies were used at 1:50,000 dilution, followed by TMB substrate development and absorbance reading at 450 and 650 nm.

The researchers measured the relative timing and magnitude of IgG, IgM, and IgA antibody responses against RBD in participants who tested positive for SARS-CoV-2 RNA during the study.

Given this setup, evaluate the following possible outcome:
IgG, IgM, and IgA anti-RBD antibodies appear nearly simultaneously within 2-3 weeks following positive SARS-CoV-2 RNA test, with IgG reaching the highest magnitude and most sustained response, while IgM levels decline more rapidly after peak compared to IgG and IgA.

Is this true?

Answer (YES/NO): NO